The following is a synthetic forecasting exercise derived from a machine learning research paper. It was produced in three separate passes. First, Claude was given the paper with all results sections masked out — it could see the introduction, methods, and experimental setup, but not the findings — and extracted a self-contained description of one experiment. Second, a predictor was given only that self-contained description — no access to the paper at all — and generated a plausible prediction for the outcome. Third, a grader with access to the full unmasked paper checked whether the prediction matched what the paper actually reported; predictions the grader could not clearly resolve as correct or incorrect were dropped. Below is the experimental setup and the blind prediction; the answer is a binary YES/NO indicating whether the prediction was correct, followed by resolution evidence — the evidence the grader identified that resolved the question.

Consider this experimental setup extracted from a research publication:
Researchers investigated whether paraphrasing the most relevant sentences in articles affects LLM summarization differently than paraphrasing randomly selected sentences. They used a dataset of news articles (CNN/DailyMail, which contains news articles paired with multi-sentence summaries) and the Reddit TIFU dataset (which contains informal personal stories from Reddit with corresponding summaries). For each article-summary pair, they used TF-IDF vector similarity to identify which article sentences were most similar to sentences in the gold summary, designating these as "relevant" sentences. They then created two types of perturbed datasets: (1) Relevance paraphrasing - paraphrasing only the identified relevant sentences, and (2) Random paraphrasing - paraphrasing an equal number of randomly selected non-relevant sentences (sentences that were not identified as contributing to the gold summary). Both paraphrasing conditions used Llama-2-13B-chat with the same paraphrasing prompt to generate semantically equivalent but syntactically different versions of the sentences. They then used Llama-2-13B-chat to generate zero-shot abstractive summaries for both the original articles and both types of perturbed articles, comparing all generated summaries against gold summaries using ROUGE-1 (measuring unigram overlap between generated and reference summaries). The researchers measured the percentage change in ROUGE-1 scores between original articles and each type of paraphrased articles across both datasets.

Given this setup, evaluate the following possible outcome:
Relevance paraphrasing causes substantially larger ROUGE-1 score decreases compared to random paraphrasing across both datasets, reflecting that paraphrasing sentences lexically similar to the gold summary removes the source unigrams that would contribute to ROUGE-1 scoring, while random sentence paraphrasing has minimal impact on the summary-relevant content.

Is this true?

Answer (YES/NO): YES